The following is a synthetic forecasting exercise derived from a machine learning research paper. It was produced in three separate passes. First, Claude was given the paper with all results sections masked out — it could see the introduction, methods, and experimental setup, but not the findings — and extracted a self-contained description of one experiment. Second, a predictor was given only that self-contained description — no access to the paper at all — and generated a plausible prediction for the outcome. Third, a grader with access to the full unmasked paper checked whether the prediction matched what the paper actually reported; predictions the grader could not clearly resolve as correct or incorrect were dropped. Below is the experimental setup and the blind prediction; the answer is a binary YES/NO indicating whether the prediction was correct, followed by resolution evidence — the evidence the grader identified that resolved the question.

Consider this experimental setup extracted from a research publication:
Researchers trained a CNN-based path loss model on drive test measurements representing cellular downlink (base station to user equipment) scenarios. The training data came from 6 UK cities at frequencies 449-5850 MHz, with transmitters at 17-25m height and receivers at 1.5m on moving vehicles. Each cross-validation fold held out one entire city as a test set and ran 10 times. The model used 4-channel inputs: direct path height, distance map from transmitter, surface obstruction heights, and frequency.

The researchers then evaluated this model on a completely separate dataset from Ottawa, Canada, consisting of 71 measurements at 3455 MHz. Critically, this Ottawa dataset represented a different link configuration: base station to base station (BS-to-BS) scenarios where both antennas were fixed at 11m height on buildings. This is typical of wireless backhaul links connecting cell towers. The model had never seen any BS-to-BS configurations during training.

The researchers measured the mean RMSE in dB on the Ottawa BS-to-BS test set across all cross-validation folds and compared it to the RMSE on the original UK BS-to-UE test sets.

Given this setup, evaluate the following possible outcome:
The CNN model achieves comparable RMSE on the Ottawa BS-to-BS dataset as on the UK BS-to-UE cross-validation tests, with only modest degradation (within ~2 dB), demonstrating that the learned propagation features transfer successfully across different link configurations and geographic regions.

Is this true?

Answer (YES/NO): NO